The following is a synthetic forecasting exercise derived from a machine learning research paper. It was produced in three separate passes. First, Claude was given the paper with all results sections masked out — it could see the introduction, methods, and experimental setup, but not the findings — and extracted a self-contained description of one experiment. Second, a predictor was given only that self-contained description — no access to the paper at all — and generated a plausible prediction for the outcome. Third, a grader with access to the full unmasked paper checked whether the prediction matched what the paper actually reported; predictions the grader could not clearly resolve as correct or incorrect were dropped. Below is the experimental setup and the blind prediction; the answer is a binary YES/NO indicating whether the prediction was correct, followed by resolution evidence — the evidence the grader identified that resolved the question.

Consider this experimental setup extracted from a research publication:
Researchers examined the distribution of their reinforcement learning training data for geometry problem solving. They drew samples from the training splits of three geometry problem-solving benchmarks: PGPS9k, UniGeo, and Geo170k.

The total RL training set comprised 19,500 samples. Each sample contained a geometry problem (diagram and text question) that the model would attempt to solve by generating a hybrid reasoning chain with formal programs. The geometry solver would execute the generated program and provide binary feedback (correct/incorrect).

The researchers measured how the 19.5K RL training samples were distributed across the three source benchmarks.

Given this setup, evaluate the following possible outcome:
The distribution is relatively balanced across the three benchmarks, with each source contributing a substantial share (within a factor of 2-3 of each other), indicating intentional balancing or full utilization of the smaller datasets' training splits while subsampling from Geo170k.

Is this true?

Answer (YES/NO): YES